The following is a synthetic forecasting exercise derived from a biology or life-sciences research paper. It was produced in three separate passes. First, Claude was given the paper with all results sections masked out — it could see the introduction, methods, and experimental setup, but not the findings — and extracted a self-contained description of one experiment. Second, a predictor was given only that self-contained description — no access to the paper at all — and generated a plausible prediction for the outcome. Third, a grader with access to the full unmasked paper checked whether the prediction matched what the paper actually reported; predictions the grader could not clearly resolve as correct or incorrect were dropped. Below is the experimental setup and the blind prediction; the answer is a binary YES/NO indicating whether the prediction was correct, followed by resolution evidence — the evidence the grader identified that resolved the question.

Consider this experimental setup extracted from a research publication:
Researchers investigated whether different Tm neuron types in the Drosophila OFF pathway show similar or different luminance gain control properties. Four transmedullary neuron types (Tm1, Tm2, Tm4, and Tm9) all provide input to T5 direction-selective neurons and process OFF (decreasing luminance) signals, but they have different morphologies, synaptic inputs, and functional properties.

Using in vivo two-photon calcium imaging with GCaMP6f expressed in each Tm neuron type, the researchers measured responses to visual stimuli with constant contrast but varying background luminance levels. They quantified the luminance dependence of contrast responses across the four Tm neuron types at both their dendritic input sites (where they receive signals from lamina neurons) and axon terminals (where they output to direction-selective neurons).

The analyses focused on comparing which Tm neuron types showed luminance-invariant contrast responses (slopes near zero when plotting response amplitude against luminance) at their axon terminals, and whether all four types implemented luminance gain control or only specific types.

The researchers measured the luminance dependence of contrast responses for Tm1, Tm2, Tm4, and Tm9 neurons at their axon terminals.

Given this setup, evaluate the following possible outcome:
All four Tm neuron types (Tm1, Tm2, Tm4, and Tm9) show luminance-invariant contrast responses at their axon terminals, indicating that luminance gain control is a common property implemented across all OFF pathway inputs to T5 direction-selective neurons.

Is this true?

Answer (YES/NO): NO